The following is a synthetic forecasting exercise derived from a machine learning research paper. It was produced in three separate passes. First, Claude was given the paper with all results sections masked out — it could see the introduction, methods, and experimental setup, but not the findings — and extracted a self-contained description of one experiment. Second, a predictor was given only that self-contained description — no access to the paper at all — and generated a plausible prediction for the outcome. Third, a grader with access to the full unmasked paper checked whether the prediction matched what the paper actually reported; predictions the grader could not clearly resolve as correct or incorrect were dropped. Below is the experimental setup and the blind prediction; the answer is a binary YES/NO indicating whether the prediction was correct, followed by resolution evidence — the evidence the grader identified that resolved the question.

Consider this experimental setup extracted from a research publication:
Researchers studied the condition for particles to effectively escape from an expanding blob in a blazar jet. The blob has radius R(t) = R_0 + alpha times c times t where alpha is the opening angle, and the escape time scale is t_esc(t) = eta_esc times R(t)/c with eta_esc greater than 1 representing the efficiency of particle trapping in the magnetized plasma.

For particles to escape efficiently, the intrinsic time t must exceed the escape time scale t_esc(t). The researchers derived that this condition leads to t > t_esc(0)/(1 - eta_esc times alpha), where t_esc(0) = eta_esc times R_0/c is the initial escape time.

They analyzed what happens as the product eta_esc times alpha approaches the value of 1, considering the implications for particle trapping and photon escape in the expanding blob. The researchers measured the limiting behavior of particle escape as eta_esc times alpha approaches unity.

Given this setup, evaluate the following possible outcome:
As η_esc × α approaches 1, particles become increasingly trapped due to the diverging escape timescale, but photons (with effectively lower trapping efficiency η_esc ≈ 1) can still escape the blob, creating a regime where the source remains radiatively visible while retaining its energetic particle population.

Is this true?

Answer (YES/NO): NO